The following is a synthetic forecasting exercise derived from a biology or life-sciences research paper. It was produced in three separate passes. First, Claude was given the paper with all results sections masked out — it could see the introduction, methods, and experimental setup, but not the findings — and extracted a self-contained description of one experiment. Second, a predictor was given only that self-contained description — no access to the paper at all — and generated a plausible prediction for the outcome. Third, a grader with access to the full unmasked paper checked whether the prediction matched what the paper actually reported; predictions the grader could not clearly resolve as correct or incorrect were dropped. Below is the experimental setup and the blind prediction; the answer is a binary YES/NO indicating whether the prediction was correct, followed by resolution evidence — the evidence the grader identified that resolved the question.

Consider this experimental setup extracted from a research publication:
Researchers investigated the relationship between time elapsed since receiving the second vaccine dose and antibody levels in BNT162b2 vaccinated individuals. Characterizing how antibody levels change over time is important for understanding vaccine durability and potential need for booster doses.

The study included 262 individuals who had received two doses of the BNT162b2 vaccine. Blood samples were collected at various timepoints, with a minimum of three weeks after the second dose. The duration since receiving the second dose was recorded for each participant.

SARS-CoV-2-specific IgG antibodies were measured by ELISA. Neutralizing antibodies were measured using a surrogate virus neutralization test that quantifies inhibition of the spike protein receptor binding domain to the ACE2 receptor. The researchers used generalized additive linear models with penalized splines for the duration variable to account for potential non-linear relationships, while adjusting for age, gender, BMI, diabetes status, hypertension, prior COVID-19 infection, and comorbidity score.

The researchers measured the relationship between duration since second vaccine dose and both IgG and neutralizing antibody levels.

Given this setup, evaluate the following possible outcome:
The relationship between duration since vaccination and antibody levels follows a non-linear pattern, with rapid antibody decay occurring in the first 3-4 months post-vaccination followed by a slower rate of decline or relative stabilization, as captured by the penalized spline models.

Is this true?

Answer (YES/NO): NO